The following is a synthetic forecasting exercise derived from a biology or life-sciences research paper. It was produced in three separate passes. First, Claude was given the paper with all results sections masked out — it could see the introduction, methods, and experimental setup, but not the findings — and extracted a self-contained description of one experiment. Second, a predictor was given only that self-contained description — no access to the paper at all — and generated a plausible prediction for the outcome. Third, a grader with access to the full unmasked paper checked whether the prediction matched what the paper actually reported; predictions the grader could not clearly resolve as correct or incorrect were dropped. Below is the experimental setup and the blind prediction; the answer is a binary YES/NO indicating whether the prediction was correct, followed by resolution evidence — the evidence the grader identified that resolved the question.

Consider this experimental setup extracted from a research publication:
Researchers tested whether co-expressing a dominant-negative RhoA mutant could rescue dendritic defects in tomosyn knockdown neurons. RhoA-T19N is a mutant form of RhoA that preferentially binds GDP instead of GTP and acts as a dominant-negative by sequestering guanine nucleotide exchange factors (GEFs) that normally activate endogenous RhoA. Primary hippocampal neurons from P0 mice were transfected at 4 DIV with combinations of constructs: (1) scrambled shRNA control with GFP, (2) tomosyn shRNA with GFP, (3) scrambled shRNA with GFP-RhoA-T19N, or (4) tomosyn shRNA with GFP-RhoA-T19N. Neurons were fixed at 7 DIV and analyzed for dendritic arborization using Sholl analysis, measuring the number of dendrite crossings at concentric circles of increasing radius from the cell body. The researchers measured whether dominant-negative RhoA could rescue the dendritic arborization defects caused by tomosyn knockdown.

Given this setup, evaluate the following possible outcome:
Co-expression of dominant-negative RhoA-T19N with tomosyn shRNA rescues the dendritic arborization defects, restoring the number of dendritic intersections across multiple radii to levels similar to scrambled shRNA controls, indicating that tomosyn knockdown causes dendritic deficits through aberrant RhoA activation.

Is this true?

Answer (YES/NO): YES